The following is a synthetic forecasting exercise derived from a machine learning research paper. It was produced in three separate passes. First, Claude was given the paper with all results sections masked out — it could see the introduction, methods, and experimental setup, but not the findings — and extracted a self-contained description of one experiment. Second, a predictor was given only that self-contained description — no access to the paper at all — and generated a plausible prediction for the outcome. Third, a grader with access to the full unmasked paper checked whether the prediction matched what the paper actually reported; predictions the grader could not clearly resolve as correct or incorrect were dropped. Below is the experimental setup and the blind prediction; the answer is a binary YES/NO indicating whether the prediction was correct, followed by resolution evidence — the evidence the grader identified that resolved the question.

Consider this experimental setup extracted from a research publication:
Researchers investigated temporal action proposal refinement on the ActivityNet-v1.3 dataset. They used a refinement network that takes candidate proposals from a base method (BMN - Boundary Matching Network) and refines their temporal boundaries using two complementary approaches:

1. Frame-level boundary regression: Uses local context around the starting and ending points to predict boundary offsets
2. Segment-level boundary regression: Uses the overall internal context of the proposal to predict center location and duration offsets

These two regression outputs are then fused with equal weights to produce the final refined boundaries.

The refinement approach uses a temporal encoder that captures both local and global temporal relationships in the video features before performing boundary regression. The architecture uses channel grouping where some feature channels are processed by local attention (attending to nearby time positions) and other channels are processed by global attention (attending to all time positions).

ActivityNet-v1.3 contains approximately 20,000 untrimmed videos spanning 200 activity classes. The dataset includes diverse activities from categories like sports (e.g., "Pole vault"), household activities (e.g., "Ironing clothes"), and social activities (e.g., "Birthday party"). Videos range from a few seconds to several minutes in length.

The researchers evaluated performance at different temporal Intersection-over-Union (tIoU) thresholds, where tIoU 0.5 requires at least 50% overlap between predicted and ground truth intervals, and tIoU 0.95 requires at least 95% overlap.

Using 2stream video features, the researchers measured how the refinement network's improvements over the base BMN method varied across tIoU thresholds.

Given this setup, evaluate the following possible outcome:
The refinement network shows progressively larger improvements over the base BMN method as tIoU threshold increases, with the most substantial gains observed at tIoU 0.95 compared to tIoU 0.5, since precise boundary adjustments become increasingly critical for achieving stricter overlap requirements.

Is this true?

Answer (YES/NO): NO